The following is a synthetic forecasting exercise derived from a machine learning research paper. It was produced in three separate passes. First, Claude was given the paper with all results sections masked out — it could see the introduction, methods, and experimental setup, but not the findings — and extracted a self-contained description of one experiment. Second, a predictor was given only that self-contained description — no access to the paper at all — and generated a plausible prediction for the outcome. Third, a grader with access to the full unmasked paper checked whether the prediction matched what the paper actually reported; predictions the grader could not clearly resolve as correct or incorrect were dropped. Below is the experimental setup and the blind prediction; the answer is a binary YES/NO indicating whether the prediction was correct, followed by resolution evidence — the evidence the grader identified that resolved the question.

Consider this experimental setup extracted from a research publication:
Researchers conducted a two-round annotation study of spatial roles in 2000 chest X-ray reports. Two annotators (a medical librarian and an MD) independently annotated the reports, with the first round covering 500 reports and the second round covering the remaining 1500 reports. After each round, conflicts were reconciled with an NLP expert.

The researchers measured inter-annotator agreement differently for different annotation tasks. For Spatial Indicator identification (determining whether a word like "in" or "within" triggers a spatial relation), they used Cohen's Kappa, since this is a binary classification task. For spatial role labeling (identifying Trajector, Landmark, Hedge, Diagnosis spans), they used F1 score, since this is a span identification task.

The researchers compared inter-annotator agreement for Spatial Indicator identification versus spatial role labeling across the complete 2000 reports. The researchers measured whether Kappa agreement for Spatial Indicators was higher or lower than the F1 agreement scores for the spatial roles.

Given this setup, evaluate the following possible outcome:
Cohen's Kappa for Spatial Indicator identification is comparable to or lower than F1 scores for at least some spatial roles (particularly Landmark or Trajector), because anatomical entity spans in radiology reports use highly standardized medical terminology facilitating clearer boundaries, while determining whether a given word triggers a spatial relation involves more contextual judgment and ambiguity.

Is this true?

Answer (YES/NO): NO